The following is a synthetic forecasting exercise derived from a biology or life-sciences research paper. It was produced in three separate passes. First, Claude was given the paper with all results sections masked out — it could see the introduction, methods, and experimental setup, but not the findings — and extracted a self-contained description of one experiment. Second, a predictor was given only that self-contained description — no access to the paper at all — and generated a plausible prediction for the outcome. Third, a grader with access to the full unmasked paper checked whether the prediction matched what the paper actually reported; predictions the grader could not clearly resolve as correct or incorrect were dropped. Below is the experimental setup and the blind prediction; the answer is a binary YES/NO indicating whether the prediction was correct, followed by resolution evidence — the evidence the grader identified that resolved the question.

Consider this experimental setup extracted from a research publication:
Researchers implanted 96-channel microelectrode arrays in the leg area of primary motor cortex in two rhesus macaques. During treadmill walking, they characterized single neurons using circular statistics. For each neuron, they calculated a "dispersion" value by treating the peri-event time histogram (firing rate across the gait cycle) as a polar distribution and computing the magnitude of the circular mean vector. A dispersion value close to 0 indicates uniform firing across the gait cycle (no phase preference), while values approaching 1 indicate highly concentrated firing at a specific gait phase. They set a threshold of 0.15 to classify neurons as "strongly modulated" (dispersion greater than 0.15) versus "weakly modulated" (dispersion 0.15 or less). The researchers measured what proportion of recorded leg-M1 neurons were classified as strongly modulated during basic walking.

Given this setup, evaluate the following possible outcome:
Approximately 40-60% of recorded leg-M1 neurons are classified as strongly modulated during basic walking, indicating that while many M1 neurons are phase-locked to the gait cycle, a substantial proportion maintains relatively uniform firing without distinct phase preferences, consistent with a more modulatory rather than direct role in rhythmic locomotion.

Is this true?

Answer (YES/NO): NO